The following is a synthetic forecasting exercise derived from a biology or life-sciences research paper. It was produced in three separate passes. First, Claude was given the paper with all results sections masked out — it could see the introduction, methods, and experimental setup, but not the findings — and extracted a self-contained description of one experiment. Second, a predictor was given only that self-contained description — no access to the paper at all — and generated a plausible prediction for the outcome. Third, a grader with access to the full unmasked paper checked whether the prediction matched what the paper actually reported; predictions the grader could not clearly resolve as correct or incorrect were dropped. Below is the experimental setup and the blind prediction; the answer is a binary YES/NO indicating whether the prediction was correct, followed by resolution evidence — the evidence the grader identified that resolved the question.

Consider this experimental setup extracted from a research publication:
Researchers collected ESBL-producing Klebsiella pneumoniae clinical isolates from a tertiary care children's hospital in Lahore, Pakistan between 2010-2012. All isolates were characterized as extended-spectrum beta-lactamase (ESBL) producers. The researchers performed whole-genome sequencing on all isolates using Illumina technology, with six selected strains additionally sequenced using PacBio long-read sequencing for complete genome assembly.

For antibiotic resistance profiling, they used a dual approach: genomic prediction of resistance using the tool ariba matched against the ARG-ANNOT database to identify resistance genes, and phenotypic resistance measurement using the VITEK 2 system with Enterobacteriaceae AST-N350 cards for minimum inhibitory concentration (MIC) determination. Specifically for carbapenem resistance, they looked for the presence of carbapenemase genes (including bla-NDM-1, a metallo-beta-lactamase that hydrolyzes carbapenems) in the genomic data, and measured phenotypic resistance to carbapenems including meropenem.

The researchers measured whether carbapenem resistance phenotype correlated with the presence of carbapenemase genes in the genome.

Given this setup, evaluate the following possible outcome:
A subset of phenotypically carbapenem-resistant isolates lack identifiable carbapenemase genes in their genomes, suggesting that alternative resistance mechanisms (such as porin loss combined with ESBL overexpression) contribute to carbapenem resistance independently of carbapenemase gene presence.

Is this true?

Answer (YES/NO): NO